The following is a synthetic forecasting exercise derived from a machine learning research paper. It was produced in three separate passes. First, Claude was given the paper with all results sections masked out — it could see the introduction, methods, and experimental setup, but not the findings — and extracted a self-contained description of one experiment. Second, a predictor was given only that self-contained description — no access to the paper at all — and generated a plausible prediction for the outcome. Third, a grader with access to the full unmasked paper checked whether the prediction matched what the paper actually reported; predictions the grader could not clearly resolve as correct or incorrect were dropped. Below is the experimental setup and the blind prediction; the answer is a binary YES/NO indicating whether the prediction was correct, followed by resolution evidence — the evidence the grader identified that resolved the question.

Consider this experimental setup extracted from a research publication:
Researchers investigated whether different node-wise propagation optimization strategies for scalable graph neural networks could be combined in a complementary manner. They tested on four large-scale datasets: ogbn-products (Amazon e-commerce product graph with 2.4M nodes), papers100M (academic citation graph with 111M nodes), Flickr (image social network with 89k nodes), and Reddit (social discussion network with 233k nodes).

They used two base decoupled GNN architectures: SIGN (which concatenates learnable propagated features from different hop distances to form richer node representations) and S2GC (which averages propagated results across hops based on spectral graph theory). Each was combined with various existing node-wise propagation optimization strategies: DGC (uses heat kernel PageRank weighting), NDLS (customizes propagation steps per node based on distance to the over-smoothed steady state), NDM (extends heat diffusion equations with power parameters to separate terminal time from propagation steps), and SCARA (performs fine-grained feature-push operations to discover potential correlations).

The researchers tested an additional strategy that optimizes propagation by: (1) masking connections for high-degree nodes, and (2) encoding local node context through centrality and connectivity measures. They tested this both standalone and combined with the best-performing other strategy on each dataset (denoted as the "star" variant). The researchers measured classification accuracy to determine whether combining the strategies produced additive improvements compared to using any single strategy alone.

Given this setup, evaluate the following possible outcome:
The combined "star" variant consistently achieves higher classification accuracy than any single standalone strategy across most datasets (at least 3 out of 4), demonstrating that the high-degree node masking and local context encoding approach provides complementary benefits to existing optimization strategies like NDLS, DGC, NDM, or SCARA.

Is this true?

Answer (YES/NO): YES